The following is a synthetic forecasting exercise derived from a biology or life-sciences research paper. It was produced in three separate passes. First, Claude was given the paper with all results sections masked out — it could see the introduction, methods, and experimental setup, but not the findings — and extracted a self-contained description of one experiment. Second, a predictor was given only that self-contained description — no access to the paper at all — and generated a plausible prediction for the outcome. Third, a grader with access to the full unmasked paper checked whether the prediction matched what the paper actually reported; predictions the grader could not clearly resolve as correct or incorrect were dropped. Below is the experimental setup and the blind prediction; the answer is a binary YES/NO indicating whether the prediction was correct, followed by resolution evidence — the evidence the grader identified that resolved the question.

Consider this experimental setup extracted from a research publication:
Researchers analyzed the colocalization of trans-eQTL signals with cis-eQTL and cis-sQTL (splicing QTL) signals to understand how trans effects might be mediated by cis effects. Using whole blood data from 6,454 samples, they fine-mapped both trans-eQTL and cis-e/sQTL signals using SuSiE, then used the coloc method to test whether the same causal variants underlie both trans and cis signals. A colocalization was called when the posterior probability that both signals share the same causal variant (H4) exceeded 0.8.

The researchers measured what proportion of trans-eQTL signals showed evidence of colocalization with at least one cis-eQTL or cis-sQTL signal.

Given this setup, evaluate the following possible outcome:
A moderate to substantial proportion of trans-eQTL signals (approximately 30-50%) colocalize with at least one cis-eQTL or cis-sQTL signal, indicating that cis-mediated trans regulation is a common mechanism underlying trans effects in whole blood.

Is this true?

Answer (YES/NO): NO